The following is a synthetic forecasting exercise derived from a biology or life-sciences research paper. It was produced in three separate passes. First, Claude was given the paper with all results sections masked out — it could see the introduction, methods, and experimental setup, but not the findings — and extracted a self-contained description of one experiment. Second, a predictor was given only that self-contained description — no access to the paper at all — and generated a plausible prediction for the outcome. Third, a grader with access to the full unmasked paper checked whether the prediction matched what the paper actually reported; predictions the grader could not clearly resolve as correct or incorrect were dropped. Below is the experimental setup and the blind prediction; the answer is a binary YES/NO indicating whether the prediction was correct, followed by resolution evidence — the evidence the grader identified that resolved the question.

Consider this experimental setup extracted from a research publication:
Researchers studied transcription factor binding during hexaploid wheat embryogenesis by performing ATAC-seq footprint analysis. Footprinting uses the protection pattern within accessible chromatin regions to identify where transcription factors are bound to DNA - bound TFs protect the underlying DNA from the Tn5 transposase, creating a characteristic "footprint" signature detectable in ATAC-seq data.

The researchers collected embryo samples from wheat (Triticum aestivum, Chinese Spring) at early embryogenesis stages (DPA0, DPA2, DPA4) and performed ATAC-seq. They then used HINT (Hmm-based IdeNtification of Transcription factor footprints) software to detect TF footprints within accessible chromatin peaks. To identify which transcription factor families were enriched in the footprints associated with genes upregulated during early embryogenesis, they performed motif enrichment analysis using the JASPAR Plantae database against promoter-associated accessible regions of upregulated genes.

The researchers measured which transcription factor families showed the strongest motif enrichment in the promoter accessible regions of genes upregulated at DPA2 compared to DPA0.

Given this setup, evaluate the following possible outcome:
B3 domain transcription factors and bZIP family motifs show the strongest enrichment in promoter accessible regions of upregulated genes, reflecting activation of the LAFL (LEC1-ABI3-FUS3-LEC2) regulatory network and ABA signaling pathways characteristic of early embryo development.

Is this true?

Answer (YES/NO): NO